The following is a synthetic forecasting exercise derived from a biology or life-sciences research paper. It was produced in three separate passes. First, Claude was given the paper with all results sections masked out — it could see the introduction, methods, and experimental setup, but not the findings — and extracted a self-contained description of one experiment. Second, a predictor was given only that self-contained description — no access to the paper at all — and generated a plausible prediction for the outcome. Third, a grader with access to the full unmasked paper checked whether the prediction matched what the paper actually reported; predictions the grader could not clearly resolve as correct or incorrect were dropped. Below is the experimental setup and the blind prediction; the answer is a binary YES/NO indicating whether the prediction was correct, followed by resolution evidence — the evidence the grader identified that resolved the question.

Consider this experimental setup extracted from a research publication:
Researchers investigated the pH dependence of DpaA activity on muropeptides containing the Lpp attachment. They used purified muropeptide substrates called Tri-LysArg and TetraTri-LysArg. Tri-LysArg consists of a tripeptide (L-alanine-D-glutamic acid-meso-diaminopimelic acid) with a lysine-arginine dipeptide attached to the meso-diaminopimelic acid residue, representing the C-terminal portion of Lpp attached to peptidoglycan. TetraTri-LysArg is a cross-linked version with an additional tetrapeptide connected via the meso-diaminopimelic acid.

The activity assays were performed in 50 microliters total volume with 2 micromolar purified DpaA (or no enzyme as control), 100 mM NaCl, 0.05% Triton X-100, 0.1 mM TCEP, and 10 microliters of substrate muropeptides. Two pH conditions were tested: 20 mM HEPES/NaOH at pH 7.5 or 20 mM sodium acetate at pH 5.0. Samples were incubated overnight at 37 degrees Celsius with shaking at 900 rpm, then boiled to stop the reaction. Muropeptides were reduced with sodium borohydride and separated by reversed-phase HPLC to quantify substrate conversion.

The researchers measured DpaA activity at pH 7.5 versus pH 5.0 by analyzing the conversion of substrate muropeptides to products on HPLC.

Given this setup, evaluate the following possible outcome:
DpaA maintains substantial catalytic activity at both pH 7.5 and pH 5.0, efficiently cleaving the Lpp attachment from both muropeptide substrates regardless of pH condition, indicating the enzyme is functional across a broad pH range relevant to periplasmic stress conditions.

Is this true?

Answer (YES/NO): NO